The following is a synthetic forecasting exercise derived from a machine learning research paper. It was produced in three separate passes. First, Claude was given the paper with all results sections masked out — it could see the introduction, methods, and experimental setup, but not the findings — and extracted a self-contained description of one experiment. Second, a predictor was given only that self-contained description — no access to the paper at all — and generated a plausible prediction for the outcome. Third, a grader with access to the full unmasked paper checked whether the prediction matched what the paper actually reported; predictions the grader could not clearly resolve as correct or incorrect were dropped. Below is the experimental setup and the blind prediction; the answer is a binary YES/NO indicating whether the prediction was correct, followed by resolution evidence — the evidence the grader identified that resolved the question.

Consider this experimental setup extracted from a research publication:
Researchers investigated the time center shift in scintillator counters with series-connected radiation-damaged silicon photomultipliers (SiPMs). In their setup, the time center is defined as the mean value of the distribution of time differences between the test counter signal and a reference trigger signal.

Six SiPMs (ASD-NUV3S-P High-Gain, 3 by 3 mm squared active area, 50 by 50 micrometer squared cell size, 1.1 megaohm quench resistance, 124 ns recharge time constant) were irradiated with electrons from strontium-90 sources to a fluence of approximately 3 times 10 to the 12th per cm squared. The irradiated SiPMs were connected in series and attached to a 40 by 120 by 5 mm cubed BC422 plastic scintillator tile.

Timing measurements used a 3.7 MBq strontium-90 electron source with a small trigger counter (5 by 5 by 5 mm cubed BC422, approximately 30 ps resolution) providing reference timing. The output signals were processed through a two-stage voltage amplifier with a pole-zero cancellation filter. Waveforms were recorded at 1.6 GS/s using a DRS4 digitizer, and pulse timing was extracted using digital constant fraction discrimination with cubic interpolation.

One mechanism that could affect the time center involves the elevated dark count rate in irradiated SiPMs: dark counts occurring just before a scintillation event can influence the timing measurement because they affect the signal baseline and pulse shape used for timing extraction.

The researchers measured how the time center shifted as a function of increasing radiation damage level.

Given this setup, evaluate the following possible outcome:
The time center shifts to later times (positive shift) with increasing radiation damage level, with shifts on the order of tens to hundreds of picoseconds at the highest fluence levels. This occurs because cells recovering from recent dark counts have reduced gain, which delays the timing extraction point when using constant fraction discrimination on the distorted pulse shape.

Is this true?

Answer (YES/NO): YES